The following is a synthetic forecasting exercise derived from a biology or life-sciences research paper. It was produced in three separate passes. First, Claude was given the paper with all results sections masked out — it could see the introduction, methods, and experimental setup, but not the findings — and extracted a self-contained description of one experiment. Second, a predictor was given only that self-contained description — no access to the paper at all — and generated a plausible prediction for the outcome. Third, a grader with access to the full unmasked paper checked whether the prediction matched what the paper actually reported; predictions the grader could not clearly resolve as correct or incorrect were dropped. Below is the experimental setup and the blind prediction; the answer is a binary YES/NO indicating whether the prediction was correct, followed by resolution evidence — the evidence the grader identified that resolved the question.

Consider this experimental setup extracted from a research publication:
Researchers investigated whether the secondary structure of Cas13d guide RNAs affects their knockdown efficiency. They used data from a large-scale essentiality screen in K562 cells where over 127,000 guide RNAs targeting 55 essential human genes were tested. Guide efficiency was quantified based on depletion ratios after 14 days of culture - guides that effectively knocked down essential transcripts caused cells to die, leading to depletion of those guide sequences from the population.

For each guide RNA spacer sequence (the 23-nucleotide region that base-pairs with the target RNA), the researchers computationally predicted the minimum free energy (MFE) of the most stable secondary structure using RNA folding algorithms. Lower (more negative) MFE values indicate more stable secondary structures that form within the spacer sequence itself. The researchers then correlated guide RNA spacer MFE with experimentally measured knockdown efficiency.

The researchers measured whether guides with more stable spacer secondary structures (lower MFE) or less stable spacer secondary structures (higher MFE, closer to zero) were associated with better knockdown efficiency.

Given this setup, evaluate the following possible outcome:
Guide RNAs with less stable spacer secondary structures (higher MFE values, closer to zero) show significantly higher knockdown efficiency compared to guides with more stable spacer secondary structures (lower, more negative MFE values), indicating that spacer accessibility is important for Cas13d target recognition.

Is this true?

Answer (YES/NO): NO